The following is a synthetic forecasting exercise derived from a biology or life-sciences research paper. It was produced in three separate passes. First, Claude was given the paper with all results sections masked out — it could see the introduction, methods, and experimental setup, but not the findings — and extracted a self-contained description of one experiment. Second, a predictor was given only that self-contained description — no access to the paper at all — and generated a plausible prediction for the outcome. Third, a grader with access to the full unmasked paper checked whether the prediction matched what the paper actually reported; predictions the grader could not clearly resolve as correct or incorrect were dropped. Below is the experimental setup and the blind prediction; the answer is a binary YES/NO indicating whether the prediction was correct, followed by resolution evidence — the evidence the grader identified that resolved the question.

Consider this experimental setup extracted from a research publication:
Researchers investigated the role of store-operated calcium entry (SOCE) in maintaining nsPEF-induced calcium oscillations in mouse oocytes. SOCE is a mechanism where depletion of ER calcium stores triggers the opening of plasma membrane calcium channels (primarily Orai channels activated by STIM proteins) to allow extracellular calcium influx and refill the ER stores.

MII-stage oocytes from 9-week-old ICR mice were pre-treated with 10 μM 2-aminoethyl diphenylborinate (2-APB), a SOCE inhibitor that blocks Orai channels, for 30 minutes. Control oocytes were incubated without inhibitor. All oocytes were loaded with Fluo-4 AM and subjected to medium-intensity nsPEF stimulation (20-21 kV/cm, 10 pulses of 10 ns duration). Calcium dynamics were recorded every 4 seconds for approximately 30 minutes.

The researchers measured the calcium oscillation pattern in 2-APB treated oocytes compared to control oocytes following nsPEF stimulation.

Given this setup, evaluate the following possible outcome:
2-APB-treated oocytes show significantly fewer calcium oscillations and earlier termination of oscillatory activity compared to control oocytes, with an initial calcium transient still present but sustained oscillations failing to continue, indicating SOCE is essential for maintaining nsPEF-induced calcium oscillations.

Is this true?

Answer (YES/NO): YES